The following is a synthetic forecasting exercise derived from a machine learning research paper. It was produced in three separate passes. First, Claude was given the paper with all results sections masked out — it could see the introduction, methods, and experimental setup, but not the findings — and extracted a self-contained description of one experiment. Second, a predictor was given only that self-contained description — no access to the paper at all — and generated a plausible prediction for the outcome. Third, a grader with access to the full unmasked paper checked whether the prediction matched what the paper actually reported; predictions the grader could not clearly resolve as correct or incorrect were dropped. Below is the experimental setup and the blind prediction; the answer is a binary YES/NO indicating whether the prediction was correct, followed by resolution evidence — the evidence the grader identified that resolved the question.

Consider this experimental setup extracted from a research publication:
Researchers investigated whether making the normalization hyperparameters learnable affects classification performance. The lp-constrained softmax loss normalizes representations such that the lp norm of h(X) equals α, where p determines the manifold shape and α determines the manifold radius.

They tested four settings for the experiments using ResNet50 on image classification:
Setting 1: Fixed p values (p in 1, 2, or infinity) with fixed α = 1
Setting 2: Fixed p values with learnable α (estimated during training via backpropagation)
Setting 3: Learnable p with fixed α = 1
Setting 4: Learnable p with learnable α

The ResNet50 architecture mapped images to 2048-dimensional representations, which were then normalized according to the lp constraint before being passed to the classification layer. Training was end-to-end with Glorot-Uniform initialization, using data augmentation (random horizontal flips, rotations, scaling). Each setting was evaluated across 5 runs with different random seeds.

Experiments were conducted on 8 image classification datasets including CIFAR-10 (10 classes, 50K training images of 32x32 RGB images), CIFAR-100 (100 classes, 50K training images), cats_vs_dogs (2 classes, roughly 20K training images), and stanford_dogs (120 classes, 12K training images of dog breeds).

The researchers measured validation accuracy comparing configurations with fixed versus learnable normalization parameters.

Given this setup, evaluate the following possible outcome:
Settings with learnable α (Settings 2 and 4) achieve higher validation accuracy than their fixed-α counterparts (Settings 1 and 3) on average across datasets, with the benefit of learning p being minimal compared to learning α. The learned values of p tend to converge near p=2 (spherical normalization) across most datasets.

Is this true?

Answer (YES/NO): NO